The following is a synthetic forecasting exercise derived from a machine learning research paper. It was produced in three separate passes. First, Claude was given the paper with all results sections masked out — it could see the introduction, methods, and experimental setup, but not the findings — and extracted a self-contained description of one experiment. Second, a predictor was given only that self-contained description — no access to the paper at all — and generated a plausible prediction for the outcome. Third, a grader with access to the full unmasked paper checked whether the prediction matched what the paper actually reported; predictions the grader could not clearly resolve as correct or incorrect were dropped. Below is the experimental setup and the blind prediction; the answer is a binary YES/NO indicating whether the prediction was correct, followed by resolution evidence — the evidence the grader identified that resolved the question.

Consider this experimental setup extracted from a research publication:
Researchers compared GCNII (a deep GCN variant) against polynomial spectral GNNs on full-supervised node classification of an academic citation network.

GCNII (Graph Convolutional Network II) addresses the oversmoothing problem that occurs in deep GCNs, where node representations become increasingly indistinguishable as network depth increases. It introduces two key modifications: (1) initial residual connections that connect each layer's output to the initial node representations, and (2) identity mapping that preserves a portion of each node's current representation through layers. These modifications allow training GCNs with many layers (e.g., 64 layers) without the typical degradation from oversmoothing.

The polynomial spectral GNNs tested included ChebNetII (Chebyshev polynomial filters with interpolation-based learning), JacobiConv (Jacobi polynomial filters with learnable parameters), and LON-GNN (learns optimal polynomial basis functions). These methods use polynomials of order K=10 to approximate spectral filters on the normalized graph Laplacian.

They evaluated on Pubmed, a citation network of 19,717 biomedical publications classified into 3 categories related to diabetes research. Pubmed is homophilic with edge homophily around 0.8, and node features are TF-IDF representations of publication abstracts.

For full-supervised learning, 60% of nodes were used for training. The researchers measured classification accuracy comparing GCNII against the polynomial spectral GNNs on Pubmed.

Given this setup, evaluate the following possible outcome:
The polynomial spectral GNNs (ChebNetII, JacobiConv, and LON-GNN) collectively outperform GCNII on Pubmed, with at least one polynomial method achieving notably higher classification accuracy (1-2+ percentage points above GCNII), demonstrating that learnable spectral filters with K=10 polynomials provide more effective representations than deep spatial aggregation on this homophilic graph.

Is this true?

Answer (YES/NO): NO